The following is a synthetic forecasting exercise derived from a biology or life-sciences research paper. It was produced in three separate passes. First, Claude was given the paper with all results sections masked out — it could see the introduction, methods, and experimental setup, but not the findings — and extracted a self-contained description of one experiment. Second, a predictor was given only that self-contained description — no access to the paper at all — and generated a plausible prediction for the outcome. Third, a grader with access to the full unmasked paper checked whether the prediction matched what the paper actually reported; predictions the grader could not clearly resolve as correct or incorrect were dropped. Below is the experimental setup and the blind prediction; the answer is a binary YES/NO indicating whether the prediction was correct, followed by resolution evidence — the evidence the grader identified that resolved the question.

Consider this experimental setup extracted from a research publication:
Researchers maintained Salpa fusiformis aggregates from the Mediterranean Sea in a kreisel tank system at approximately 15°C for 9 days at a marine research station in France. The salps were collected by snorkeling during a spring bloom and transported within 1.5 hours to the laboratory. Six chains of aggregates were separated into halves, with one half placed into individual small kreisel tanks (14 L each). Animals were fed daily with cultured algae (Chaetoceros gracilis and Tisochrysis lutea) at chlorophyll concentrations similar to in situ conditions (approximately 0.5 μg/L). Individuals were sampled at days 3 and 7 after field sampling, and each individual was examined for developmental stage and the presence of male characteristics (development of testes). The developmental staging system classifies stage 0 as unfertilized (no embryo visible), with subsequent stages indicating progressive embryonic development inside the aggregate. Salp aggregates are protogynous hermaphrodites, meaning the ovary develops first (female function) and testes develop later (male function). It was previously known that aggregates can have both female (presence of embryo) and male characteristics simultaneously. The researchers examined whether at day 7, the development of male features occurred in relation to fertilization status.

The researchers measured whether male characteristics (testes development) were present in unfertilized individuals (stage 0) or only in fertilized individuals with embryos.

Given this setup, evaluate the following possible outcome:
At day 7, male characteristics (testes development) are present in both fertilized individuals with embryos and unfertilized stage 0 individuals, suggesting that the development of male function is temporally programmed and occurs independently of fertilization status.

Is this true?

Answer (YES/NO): YES